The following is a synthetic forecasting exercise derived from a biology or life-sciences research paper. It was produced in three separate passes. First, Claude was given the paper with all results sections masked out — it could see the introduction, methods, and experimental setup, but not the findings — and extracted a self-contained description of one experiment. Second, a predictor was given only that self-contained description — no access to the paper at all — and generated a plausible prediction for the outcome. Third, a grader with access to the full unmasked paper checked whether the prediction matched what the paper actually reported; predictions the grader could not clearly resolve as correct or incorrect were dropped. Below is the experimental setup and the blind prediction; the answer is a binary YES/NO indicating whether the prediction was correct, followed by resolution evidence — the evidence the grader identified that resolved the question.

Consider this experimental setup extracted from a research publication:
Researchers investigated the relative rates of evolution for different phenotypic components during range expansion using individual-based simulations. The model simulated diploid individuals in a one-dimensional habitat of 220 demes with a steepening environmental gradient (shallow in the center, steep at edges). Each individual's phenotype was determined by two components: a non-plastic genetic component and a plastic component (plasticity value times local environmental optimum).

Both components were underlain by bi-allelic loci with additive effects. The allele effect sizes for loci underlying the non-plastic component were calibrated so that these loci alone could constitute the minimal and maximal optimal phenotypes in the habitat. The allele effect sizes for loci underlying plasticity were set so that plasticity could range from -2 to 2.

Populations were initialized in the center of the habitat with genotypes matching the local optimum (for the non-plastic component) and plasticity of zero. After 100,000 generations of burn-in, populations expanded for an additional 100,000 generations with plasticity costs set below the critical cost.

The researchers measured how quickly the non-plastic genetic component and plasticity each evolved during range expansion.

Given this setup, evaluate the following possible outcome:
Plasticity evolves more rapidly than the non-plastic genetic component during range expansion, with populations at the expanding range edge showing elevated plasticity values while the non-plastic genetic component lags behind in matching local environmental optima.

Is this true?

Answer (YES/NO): NO